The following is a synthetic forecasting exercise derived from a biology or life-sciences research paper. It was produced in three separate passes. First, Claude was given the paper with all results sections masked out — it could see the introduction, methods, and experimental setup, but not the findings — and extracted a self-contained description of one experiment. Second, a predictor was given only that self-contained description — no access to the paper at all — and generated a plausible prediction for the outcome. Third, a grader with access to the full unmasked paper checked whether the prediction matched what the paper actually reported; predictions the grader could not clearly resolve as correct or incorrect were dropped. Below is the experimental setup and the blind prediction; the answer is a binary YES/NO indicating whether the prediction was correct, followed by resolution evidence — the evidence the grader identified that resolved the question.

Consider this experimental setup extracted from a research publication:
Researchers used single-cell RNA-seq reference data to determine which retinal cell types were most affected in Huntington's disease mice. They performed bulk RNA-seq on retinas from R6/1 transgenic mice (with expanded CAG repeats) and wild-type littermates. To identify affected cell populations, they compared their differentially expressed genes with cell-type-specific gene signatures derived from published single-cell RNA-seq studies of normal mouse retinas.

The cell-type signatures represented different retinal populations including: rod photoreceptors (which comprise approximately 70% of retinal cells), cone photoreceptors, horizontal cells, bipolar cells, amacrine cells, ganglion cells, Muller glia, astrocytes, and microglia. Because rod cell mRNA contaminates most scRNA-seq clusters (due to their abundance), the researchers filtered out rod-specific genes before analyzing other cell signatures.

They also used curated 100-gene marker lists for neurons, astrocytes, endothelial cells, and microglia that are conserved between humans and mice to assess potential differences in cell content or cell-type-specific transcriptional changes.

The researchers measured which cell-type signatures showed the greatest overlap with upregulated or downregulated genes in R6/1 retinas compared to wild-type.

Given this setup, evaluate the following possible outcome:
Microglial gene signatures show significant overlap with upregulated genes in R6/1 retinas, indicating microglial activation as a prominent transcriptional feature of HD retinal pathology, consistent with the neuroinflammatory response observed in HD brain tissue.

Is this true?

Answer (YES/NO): YES